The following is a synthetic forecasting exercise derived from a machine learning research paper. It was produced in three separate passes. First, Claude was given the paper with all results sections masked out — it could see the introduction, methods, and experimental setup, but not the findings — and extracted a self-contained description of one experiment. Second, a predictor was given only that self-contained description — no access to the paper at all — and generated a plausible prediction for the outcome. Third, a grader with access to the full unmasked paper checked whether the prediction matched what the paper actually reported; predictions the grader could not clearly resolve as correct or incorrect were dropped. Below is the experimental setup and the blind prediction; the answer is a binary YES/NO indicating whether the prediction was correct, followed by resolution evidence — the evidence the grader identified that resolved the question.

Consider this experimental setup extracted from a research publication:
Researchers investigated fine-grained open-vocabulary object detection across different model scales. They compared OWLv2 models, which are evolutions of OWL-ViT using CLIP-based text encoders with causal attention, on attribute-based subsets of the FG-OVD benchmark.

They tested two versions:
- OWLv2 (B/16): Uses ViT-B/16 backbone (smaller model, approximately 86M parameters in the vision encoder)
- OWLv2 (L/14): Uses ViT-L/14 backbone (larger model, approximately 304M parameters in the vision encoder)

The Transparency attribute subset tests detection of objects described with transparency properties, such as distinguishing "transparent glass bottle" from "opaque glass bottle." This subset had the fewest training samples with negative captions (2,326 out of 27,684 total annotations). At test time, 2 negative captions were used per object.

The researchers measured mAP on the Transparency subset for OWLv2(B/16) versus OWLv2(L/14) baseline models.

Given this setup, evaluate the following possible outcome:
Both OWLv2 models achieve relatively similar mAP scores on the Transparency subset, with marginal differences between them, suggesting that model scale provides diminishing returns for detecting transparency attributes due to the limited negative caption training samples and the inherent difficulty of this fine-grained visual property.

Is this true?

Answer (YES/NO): NO